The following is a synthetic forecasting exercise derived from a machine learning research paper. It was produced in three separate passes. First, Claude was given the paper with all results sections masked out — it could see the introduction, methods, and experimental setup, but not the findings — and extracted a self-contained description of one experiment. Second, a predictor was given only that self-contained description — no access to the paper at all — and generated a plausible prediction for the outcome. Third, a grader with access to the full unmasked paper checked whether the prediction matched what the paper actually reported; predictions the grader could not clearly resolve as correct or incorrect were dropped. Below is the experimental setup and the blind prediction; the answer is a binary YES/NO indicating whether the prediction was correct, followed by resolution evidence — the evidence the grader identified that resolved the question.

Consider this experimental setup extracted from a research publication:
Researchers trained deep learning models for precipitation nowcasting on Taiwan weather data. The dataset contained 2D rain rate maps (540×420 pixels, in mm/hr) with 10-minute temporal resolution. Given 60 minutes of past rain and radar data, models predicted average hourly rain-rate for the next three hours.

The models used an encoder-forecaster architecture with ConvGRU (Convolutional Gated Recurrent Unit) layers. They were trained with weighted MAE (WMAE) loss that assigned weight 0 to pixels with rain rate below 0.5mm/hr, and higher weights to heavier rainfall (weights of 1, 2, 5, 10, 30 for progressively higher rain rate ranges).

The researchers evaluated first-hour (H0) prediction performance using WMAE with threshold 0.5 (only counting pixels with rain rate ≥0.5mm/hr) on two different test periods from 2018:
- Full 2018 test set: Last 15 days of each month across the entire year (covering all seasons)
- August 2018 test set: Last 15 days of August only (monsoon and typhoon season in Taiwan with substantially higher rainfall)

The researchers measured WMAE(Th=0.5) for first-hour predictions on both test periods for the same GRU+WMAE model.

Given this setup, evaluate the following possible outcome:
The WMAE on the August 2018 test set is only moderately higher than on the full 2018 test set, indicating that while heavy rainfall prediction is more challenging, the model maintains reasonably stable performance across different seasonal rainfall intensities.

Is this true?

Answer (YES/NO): NO